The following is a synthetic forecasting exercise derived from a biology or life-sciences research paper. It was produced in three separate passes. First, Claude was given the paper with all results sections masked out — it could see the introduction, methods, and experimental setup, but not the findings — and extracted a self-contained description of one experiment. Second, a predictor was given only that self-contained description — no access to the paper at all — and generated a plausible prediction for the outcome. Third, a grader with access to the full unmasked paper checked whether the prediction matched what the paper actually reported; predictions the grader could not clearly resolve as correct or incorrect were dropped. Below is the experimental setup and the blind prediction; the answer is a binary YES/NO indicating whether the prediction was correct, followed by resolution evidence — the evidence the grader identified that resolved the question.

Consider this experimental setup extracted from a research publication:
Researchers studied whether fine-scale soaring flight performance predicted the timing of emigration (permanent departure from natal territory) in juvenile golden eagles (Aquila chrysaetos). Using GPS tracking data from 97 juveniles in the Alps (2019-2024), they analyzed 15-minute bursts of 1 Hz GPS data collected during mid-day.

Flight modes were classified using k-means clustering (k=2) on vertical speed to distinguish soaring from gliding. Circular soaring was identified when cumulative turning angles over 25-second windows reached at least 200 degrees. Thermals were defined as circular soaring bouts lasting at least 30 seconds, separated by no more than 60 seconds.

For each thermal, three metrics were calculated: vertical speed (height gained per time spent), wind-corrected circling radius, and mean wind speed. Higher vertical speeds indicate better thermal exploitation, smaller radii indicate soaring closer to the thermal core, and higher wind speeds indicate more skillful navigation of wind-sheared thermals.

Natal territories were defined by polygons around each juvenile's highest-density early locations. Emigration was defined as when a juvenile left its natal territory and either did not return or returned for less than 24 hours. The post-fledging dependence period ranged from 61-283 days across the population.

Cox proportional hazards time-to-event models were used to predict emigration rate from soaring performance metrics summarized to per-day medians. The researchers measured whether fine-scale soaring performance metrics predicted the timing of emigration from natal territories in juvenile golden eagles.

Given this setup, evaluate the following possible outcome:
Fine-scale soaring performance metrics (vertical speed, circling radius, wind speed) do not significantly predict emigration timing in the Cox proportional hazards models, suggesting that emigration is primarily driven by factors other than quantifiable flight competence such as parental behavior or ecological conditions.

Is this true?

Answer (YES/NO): YES